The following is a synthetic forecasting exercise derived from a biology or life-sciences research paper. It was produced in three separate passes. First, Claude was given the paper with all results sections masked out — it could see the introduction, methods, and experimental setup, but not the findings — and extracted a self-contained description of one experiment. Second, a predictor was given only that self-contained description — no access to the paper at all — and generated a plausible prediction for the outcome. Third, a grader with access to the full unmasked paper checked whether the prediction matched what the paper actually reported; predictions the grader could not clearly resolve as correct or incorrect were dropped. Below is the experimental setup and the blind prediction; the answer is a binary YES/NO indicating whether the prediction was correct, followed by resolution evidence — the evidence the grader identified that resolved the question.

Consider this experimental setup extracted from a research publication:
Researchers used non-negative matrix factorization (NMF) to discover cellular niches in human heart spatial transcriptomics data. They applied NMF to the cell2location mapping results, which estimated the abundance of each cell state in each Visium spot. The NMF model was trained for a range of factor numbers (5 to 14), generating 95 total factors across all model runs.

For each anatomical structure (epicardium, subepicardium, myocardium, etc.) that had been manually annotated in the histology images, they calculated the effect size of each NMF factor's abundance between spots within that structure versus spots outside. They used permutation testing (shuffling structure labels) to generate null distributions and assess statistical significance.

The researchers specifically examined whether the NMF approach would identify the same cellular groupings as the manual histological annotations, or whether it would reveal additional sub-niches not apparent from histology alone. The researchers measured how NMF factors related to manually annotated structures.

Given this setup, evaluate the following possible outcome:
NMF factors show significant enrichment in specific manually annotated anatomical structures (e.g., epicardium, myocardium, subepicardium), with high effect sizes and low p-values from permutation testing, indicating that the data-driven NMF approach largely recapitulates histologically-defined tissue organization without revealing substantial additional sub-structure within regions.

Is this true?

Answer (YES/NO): NO